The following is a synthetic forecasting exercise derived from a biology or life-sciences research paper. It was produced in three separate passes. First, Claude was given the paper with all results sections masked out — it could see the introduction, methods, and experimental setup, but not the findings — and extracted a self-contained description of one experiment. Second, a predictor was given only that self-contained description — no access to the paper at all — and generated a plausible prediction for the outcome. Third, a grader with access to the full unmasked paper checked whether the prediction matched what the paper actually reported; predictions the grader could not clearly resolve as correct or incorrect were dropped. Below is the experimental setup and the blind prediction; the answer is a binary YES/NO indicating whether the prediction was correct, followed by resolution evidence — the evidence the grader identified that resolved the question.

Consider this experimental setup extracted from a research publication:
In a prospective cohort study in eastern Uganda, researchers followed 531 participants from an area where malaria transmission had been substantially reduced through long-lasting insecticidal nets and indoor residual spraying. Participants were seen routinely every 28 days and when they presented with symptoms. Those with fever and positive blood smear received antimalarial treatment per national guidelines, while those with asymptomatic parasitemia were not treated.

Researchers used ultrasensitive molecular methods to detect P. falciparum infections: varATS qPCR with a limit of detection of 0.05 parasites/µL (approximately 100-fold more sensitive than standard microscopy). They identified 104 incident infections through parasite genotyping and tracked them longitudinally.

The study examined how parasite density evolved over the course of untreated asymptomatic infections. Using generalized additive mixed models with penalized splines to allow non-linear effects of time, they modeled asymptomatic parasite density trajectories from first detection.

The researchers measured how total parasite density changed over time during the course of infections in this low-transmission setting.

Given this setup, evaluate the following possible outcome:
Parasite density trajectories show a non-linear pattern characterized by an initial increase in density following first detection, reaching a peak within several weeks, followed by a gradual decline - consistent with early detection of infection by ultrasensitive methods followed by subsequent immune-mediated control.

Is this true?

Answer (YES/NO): NO